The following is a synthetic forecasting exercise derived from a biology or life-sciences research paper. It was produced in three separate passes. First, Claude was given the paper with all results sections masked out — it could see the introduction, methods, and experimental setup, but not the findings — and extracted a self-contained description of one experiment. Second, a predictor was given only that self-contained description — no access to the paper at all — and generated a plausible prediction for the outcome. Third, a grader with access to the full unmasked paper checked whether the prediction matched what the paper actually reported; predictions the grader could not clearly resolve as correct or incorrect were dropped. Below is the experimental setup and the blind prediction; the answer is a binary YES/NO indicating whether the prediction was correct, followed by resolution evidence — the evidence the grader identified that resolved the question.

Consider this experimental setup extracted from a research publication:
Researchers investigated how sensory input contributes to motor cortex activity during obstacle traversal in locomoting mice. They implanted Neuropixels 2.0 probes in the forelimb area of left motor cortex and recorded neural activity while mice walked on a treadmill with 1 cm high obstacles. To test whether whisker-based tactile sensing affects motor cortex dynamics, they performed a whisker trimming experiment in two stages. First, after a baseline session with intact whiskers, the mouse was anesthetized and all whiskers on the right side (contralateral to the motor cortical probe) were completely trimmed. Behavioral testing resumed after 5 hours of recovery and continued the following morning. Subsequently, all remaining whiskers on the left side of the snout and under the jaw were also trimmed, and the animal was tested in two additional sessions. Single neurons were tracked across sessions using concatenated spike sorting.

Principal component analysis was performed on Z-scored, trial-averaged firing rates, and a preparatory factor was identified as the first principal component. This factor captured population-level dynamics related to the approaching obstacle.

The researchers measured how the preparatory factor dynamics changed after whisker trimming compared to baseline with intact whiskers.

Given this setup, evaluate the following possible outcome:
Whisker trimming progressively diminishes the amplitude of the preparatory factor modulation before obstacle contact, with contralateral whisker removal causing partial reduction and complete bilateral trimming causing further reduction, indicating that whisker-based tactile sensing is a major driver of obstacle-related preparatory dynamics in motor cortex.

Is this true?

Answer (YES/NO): NO